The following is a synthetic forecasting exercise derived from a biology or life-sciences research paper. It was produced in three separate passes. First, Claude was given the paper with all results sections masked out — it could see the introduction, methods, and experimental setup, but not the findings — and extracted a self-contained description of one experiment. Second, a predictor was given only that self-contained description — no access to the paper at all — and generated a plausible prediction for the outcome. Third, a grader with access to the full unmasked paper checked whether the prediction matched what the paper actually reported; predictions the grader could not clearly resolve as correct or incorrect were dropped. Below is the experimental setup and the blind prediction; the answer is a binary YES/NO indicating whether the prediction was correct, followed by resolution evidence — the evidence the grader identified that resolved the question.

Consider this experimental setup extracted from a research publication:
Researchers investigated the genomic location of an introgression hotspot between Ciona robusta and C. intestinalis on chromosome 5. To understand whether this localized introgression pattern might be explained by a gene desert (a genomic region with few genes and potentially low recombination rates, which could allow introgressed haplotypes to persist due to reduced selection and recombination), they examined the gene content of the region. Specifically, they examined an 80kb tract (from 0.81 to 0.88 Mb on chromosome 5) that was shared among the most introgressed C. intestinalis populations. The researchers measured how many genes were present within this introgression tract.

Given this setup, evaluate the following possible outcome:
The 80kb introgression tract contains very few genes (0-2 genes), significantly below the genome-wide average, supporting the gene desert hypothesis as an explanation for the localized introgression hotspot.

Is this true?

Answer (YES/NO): NO